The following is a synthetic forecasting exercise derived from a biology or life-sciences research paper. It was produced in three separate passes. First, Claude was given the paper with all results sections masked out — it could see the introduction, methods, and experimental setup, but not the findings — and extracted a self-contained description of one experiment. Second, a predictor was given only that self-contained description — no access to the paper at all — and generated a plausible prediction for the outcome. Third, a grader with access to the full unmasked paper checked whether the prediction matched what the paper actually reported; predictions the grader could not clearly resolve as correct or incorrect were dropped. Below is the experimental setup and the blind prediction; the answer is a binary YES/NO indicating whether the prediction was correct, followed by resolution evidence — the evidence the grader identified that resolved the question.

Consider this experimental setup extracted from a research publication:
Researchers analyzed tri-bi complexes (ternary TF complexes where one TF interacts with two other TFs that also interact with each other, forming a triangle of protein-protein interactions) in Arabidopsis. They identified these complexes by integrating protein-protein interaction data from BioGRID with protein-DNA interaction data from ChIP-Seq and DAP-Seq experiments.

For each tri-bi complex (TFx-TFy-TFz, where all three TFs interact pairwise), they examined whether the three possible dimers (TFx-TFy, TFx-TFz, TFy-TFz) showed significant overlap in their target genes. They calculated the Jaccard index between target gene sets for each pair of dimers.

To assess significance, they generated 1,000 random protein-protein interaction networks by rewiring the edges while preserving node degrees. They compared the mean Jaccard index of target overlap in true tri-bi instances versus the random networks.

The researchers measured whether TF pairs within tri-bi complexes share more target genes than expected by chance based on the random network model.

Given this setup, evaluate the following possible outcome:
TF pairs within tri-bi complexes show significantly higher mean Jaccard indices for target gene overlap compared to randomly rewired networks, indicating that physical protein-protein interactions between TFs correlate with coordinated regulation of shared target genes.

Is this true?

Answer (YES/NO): NO